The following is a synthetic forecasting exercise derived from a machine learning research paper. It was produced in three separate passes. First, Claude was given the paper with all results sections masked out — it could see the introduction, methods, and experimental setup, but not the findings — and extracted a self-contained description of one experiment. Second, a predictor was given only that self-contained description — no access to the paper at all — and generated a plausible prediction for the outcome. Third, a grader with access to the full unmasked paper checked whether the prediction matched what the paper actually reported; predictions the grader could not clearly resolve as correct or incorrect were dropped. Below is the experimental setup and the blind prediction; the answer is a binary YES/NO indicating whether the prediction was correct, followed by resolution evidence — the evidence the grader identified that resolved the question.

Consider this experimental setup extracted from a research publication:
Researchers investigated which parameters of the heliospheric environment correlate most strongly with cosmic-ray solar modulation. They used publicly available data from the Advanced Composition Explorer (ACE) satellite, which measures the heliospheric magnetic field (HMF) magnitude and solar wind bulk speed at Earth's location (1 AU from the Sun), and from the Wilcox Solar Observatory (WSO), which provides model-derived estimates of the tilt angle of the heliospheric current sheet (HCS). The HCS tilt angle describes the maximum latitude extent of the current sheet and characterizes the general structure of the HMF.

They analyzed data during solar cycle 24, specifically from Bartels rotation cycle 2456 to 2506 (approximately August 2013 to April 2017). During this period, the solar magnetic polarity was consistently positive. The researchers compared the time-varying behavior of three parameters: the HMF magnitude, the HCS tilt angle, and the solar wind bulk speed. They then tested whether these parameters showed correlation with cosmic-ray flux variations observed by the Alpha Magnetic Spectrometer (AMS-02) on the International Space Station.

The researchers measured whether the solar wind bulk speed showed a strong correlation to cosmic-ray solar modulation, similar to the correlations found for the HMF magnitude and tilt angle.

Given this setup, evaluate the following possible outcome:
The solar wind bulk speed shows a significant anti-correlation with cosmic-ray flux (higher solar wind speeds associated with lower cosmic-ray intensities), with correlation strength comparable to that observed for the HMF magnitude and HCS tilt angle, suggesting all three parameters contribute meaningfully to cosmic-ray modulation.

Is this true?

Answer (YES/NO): NO